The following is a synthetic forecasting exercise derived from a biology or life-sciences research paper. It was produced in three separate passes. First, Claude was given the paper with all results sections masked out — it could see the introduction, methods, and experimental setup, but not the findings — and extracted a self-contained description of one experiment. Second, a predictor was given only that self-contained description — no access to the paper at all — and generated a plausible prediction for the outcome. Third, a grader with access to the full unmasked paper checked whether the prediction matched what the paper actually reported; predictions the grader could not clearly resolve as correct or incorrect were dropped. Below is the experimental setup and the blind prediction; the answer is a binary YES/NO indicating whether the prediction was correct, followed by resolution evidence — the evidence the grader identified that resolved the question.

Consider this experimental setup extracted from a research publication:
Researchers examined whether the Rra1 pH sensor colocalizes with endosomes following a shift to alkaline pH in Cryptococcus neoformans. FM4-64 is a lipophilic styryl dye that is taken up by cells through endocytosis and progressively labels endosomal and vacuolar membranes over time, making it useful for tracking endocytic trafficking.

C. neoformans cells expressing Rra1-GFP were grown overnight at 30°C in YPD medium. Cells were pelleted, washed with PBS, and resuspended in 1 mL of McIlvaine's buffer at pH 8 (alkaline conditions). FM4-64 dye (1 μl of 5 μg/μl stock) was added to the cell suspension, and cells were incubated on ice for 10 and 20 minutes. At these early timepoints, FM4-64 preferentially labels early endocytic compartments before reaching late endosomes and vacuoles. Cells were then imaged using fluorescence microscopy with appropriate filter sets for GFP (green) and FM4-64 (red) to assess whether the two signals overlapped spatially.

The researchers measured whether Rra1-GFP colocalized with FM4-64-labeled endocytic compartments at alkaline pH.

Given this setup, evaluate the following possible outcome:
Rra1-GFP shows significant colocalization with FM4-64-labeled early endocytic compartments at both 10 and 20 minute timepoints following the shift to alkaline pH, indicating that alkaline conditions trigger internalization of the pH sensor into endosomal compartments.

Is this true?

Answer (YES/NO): YES